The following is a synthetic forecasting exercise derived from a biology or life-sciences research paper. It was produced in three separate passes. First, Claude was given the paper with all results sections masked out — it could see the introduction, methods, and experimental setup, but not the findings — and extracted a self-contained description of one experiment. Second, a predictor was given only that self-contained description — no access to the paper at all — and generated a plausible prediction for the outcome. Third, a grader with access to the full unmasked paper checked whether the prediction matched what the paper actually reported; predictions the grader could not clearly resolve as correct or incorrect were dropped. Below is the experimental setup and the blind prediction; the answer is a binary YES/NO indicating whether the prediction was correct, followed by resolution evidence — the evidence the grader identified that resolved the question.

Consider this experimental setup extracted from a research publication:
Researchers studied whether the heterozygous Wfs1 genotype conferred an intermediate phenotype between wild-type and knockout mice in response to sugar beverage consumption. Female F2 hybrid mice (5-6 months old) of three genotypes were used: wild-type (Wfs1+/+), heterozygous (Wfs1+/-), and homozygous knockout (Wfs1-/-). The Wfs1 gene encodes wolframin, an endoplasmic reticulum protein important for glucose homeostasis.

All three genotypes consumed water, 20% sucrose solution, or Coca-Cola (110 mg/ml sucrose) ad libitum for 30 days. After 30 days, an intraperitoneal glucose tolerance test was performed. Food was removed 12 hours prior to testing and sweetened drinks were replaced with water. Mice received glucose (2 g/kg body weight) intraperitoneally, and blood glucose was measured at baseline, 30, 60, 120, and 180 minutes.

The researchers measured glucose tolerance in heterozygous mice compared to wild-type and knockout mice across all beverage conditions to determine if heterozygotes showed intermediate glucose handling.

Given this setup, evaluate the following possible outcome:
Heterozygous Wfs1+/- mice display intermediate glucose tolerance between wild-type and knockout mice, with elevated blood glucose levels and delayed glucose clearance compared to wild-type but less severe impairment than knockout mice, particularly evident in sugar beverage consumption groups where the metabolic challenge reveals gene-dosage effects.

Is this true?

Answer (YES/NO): NO